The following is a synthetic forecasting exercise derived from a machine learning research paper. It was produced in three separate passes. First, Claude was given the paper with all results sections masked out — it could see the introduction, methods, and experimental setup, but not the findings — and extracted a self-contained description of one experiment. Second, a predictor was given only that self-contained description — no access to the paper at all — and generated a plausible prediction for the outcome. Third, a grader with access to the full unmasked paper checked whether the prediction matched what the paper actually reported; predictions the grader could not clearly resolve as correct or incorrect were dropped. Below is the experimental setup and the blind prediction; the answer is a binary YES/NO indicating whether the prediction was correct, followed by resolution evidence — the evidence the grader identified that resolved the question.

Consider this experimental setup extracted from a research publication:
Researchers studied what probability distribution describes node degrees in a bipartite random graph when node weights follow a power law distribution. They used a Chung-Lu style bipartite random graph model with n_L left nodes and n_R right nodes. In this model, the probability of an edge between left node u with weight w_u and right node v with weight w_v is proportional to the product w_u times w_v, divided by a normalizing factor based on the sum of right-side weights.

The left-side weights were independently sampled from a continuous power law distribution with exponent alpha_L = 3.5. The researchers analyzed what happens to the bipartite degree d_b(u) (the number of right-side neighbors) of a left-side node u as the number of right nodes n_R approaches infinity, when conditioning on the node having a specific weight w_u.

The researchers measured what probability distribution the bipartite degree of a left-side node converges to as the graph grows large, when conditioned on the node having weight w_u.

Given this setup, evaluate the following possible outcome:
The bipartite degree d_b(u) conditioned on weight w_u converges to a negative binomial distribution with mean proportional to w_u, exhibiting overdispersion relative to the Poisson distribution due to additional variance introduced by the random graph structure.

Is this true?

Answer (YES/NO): NO